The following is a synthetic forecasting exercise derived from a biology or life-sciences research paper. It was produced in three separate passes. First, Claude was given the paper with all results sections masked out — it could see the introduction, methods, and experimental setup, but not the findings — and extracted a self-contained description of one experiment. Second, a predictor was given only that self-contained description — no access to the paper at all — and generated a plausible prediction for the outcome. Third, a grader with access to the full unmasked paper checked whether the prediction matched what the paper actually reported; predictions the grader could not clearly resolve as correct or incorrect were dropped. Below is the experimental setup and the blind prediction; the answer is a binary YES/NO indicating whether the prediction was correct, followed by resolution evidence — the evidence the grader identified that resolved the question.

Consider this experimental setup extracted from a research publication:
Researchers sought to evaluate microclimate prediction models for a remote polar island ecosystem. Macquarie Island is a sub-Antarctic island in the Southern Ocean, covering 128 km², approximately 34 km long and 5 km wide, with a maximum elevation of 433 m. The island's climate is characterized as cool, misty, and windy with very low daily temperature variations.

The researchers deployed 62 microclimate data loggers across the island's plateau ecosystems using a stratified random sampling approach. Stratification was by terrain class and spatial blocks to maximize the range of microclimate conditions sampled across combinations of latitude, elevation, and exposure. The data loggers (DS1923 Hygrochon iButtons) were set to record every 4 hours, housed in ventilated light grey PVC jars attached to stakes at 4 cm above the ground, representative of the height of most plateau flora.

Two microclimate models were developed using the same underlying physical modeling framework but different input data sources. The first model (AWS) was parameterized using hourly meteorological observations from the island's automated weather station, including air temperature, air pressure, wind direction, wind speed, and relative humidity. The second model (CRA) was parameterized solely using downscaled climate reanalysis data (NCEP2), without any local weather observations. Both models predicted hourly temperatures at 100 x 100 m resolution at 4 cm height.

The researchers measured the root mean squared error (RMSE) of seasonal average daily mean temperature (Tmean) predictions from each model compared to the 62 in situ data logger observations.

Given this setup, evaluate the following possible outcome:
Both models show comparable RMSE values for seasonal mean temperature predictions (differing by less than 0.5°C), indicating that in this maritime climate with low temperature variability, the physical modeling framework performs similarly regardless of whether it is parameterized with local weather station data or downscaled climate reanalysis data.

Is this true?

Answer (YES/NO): NO